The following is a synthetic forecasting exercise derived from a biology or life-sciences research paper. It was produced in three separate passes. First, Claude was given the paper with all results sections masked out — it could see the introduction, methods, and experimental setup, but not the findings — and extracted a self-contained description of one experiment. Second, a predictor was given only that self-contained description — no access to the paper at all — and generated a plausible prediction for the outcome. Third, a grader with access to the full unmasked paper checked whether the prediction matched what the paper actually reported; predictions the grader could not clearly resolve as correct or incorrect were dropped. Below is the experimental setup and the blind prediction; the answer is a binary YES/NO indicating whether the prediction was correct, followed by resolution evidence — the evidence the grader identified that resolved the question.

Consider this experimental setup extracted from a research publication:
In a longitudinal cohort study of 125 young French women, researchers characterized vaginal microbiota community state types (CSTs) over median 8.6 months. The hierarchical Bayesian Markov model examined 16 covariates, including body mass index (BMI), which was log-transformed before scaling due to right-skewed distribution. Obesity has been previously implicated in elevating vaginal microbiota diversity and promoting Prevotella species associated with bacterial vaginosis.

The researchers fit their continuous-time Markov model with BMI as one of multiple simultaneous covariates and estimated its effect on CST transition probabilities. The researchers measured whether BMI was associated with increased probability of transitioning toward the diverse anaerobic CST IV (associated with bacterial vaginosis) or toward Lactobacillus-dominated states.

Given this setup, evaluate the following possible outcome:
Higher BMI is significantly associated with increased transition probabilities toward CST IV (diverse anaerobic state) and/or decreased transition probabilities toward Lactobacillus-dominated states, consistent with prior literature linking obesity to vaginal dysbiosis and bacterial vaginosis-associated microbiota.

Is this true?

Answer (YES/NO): NO